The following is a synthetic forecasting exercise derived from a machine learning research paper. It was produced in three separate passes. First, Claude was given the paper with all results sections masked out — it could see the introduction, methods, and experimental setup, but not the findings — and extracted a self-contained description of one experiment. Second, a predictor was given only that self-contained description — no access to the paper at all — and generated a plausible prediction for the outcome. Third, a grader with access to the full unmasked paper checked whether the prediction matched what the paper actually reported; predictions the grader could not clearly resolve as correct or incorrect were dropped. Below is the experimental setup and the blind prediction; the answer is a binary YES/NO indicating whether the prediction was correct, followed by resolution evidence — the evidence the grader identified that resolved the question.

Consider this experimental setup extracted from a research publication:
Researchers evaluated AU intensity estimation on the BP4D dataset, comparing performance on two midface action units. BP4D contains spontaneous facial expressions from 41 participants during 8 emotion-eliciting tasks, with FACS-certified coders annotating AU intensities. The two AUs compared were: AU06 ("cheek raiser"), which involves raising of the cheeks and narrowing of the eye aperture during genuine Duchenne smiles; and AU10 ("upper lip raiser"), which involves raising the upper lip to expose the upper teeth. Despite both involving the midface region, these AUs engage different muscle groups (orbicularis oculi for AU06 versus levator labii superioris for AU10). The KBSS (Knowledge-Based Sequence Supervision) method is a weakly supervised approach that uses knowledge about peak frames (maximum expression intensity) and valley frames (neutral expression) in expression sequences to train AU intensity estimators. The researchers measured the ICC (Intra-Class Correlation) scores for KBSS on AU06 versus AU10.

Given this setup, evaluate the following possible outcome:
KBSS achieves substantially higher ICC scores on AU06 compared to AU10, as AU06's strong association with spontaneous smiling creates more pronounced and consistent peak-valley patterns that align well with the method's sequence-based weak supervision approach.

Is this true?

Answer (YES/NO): NO